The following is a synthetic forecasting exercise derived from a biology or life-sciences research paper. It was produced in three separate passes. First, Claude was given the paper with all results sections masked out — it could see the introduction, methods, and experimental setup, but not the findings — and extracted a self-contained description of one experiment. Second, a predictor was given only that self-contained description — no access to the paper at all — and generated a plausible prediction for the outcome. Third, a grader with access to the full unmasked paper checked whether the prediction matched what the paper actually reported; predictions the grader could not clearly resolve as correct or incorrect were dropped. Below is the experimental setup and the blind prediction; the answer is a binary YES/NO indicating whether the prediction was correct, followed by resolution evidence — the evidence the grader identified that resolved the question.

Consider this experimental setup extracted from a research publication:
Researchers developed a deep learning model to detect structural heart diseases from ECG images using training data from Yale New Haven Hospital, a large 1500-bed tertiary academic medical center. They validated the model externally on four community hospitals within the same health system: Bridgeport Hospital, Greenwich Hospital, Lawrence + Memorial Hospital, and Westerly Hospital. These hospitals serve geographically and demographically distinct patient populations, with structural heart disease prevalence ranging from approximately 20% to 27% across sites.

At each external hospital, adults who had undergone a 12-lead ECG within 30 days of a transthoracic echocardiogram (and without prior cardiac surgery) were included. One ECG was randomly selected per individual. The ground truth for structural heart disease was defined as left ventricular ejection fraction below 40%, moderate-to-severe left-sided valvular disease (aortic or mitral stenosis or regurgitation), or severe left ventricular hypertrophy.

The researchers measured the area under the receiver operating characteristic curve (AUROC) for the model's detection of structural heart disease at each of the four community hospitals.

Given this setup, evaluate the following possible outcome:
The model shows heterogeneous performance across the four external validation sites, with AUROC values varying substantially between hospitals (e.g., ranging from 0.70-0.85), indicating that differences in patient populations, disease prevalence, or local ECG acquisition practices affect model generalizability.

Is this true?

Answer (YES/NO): NO